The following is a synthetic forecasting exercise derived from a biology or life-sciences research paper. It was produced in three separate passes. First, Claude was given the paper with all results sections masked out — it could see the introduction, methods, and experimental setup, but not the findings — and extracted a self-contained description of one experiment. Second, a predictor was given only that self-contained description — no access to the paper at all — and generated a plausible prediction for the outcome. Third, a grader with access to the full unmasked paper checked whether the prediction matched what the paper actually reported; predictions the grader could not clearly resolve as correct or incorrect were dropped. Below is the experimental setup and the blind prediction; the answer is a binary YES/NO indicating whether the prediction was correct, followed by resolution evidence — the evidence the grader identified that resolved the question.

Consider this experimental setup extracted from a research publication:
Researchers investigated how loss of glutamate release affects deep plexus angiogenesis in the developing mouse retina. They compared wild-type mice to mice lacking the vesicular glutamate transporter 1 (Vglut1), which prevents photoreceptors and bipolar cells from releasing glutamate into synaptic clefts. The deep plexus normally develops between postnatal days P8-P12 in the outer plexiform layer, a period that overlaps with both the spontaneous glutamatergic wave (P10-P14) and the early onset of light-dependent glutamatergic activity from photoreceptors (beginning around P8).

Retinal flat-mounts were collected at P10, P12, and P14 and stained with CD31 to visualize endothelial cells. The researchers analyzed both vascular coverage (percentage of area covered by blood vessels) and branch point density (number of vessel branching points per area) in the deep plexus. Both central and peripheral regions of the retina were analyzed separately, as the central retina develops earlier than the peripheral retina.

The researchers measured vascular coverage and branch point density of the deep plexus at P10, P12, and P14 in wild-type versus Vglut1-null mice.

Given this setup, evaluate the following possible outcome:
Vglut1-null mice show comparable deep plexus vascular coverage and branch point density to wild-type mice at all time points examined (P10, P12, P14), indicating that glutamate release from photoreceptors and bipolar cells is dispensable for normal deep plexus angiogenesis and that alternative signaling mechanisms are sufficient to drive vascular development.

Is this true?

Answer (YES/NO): NO